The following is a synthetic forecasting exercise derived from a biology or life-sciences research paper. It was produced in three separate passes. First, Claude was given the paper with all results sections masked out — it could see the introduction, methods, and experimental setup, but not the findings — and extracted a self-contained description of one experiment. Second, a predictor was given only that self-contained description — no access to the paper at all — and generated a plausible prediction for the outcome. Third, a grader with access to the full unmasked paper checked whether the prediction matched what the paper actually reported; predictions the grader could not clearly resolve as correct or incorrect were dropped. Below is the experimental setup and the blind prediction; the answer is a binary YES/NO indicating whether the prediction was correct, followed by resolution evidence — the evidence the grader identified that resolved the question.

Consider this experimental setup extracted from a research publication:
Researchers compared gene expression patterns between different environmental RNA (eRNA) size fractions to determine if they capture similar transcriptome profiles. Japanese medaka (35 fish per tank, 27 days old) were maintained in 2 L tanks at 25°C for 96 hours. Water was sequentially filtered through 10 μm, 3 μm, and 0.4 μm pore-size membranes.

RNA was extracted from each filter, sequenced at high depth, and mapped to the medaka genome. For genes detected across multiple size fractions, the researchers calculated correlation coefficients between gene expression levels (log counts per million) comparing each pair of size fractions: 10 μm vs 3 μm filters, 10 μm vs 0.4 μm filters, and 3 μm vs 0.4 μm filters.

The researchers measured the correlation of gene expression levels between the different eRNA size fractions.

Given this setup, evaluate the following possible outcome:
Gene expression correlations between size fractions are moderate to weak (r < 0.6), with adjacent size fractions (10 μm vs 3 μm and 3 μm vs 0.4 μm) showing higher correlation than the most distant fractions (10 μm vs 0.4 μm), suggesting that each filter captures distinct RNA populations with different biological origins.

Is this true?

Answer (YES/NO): NO